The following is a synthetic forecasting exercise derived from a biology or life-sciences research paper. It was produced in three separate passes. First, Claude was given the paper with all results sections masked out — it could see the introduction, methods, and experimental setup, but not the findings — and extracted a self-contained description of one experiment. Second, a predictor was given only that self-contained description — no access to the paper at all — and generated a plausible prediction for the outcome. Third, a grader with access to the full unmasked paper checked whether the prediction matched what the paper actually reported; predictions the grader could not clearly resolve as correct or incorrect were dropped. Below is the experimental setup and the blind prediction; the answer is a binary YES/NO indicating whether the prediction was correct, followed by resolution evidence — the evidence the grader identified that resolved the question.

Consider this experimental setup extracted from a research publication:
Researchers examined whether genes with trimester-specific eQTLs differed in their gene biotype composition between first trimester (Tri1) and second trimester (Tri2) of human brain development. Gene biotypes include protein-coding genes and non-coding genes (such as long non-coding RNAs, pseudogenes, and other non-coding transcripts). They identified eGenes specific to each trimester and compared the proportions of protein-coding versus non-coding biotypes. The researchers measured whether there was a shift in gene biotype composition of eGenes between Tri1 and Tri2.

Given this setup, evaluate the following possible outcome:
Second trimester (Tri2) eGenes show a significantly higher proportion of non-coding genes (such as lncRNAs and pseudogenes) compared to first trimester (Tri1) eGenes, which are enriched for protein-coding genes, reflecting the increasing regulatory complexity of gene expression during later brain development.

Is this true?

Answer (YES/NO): NO